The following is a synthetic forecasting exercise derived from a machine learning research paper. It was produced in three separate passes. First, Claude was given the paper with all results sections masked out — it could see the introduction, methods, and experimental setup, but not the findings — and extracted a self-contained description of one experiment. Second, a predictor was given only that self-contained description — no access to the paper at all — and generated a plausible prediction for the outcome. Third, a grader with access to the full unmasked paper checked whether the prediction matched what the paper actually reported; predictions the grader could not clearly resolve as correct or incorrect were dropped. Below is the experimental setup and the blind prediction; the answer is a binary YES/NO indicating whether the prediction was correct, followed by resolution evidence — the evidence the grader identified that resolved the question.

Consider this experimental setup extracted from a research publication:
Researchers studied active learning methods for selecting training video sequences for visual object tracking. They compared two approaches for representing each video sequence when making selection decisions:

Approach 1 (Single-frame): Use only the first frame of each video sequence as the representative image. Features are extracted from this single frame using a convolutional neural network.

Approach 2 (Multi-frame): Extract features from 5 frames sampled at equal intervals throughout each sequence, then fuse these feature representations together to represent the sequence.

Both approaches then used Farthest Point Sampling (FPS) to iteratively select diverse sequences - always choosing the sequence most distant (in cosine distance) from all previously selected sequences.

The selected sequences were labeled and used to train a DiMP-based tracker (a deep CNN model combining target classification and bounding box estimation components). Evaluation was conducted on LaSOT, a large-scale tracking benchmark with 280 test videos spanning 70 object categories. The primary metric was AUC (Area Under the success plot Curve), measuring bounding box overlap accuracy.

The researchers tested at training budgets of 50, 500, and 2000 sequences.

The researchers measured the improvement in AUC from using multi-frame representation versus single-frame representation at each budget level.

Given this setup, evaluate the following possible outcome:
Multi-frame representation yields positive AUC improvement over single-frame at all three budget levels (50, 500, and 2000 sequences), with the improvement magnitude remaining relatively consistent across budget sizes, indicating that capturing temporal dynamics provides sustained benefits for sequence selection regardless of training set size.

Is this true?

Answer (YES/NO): NO